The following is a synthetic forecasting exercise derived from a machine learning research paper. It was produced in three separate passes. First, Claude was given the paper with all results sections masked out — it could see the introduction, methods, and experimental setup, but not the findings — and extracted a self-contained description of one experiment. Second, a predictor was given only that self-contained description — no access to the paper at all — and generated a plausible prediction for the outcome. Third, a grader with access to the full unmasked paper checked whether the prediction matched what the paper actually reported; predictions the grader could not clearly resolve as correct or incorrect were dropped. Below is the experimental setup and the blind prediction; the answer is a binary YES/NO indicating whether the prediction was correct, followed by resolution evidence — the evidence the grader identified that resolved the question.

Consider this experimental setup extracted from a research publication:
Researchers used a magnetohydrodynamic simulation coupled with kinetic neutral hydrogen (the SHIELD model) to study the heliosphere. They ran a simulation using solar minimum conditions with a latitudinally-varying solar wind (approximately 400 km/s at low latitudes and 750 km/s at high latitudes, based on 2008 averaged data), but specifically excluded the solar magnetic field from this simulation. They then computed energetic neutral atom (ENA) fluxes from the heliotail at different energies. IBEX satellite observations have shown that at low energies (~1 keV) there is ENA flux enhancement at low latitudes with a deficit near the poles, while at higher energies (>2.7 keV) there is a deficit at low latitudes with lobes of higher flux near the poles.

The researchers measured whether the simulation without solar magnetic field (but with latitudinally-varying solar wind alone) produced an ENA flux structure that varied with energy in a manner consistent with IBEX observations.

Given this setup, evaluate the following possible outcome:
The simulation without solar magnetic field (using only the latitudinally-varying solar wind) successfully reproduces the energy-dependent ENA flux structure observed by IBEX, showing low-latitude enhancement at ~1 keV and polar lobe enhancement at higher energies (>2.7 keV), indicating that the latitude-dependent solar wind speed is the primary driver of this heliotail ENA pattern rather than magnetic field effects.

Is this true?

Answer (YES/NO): NO